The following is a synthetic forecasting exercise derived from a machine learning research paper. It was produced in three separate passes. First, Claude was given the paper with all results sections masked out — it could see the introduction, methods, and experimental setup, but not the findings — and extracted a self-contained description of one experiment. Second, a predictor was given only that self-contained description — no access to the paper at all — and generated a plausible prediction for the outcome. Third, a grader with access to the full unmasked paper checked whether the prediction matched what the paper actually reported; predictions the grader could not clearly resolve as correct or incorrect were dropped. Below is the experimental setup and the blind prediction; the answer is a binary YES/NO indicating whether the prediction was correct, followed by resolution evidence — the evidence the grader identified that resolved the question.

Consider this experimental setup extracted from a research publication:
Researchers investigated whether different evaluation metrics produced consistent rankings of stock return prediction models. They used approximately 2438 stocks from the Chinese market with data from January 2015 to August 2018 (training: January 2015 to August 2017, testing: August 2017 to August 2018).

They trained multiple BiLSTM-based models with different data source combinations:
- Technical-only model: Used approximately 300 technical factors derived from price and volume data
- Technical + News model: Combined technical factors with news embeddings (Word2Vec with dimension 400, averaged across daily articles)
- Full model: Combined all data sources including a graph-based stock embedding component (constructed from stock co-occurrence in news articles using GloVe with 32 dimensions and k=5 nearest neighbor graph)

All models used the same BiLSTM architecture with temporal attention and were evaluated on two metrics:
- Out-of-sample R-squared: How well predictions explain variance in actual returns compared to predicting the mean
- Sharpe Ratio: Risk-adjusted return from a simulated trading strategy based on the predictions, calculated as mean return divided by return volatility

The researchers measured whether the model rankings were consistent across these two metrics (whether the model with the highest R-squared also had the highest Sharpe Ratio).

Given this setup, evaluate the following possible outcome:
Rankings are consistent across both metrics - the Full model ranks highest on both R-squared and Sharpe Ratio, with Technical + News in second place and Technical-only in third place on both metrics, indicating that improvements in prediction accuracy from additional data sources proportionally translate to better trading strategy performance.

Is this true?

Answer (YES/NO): NO